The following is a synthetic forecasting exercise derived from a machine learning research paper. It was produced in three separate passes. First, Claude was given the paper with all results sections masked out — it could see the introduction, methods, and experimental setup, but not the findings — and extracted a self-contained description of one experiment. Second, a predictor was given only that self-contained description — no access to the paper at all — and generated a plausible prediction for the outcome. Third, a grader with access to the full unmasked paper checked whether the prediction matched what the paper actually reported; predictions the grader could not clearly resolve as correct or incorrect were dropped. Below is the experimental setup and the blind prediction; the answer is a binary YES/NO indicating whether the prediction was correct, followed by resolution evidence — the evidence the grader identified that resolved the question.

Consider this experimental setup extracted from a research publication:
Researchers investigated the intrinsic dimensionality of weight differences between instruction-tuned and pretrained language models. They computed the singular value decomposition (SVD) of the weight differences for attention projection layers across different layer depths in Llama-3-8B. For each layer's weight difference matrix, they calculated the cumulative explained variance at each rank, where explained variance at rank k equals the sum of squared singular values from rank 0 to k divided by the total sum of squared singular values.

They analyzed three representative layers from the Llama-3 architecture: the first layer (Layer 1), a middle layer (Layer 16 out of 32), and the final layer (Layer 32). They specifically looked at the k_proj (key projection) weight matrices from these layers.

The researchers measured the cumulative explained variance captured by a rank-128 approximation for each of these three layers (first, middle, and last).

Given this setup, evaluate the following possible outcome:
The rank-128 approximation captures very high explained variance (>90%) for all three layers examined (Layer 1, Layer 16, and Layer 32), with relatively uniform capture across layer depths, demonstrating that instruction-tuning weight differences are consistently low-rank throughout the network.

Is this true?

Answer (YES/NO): NO